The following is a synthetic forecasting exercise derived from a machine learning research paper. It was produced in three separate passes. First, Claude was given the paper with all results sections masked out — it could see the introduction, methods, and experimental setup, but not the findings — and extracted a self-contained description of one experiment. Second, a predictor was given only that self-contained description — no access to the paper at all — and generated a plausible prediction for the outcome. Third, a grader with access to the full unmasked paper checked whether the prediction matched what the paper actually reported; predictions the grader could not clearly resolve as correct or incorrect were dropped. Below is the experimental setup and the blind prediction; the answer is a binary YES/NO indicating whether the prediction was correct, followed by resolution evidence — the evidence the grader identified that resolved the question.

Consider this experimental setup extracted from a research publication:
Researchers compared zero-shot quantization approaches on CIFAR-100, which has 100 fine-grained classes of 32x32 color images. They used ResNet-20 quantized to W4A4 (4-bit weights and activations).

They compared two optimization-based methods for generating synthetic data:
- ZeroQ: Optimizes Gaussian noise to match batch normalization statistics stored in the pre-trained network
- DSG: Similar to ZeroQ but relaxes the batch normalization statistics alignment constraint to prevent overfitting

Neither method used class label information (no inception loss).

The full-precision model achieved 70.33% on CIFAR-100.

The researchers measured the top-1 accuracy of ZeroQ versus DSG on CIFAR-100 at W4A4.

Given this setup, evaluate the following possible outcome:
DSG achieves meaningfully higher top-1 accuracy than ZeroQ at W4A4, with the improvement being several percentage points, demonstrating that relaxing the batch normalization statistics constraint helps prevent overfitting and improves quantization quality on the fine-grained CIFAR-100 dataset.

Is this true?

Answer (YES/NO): YES